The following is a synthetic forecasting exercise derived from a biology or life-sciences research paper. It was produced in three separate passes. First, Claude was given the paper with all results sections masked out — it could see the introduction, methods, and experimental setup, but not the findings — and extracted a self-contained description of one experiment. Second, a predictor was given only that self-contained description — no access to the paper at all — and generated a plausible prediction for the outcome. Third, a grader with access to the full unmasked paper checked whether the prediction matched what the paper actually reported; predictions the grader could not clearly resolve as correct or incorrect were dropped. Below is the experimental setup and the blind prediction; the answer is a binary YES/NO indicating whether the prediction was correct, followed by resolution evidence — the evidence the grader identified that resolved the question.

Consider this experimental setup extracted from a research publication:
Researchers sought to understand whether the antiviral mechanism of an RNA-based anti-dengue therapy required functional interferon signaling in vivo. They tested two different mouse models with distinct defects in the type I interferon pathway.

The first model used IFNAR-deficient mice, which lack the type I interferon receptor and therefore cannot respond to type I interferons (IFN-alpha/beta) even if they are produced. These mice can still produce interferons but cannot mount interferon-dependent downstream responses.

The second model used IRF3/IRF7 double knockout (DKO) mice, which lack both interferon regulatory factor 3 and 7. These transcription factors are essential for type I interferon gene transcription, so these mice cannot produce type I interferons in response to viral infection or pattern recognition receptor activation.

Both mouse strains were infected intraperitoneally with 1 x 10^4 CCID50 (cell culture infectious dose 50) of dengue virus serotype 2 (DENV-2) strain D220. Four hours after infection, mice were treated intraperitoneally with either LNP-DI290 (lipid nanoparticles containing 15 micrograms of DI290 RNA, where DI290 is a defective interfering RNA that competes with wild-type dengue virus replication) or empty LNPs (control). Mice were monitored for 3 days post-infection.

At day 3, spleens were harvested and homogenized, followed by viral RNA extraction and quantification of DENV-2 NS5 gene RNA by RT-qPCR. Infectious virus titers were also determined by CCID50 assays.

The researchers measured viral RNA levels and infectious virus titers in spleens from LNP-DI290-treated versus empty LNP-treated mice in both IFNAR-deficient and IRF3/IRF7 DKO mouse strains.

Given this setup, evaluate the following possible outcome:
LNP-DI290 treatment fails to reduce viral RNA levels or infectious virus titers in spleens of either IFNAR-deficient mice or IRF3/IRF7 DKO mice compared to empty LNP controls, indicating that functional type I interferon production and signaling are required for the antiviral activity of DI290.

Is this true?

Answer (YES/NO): NO